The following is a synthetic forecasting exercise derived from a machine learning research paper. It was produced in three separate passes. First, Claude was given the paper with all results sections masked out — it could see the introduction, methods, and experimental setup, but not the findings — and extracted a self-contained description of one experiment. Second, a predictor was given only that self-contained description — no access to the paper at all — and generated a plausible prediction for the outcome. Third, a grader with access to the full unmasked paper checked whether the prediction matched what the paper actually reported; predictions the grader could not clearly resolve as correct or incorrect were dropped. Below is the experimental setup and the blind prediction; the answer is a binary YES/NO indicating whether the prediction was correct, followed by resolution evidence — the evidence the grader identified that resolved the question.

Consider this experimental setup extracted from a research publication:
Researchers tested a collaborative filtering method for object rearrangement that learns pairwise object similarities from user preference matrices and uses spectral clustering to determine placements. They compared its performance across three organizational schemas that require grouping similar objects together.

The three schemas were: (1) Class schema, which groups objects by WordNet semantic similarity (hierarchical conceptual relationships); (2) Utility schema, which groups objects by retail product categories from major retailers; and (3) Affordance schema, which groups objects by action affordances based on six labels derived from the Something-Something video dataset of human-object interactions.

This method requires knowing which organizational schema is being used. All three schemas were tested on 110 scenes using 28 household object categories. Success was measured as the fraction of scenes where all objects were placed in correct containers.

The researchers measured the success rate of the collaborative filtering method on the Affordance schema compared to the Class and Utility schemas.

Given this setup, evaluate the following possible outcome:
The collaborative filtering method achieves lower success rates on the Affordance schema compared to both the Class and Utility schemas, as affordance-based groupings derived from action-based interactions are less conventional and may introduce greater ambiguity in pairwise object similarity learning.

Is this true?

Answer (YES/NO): NO